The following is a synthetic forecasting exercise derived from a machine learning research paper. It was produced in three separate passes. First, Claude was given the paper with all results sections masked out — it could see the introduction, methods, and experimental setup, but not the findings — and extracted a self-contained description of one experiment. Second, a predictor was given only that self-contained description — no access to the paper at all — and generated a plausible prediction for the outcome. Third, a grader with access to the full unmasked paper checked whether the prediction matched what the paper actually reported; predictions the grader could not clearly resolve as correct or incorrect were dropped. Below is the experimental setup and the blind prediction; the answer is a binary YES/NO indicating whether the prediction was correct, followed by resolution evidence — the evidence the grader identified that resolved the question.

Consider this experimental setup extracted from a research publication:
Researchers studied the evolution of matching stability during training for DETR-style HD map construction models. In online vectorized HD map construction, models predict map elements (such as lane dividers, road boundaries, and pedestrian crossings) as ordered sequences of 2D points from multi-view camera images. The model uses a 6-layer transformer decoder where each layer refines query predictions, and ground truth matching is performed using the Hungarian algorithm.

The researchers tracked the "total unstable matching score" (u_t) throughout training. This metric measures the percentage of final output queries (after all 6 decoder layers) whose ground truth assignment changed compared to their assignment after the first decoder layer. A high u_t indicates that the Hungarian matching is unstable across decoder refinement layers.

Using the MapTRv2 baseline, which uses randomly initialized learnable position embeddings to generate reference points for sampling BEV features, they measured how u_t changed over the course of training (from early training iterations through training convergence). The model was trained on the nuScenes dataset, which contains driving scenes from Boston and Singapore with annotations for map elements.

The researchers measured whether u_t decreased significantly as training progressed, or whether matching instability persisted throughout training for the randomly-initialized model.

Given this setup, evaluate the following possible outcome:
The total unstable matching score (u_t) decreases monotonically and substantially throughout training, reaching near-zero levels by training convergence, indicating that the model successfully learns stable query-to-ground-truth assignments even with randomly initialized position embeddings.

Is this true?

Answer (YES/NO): NO